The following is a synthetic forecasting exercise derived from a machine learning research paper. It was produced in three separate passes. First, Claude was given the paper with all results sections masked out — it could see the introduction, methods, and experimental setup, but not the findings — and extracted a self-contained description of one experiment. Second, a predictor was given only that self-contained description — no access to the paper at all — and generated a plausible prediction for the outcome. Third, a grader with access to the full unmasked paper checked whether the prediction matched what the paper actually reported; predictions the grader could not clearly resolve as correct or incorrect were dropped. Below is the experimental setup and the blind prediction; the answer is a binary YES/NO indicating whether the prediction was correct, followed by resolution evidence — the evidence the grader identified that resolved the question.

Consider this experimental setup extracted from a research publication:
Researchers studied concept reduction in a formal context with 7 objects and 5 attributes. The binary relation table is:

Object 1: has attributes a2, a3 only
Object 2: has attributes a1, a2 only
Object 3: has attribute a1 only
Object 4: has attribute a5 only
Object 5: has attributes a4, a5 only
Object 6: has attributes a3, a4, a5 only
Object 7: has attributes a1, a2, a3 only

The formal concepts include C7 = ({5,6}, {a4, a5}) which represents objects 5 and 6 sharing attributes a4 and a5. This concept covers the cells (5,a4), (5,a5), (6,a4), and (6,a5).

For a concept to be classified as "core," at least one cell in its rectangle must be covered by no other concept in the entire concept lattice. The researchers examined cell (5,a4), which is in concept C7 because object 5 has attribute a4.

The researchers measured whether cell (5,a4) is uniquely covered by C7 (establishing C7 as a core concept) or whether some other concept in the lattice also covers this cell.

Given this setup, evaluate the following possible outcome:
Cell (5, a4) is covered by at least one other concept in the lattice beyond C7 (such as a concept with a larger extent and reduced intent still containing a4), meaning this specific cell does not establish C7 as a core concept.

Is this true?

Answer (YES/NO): NO